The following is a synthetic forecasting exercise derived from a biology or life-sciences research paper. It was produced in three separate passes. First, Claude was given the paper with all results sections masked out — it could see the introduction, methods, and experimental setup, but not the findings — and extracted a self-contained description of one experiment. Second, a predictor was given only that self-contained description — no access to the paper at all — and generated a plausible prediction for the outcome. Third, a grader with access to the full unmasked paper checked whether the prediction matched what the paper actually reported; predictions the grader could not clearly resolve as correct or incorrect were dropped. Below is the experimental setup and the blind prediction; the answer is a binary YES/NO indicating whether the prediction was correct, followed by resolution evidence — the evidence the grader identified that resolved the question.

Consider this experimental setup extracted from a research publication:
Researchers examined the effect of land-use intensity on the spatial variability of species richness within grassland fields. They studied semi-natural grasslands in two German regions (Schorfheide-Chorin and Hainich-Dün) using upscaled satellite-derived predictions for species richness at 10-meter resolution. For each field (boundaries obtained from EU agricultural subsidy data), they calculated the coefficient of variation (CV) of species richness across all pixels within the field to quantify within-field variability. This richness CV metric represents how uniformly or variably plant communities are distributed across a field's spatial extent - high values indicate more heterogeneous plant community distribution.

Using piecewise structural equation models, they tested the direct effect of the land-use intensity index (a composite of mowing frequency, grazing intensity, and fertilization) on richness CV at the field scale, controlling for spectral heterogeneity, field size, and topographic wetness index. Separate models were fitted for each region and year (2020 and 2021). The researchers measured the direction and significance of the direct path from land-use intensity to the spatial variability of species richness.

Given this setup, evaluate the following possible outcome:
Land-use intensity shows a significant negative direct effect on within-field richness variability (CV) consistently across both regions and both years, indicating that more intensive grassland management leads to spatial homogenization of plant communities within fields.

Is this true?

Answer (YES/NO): NO